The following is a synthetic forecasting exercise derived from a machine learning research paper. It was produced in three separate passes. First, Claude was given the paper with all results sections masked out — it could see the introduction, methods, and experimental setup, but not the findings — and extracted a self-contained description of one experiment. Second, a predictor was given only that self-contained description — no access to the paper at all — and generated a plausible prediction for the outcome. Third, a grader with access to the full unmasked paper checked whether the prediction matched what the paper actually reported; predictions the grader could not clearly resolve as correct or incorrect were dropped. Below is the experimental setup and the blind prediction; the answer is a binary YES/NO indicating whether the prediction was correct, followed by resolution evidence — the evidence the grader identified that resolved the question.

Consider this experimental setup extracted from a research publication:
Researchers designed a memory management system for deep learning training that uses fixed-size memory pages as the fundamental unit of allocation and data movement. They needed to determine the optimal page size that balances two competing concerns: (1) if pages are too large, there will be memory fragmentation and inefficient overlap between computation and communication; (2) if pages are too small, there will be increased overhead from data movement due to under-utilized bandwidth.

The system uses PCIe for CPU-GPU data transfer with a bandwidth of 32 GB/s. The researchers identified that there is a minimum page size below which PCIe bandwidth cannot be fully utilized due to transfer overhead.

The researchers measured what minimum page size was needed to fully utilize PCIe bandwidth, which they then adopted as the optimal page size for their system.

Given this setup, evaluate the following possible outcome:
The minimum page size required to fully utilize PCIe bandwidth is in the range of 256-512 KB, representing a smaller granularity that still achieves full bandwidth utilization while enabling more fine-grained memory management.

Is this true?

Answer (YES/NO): NO